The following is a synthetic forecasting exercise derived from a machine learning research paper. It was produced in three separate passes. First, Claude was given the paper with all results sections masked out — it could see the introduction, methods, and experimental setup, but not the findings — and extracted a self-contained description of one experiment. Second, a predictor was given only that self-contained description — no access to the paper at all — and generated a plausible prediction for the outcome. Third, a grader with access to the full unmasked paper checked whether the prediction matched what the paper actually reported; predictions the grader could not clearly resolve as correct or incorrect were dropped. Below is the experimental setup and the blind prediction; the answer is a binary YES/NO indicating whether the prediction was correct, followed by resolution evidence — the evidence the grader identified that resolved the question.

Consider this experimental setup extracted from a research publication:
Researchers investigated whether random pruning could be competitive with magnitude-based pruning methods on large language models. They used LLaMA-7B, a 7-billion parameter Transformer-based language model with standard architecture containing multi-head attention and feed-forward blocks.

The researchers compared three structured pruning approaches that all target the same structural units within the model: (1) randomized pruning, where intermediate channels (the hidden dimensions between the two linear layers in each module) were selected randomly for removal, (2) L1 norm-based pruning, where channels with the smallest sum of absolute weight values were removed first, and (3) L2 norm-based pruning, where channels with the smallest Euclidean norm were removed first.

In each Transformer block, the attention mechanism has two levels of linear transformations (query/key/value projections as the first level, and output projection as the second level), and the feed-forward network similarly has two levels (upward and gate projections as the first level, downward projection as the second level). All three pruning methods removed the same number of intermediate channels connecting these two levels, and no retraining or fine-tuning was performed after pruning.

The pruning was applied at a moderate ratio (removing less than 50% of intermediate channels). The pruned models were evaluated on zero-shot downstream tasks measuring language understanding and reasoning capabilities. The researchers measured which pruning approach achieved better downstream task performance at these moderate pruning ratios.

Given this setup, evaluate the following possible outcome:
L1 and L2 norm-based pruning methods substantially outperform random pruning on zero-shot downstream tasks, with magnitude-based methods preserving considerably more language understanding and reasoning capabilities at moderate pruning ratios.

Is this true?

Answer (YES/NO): NO